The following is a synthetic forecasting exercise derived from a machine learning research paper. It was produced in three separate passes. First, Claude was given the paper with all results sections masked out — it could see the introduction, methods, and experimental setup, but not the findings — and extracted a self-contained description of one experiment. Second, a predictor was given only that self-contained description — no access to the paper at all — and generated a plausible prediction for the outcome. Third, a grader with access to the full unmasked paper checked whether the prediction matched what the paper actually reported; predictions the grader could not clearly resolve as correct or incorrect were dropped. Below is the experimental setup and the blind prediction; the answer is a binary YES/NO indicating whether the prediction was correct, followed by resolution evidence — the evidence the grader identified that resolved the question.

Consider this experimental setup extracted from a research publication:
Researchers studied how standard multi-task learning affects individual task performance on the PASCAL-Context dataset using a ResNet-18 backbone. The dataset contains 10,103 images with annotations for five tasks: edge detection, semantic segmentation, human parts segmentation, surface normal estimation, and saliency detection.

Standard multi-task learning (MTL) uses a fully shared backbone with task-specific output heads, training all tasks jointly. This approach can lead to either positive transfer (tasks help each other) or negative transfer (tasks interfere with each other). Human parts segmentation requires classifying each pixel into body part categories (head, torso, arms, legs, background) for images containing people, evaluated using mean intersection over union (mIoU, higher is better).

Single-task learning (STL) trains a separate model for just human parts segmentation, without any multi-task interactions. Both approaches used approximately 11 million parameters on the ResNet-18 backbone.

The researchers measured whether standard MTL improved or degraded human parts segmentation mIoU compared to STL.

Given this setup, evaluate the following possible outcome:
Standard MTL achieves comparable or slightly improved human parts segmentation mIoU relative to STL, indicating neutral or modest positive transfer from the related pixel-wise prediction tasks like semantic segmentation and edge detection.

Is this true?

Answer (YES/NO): YES